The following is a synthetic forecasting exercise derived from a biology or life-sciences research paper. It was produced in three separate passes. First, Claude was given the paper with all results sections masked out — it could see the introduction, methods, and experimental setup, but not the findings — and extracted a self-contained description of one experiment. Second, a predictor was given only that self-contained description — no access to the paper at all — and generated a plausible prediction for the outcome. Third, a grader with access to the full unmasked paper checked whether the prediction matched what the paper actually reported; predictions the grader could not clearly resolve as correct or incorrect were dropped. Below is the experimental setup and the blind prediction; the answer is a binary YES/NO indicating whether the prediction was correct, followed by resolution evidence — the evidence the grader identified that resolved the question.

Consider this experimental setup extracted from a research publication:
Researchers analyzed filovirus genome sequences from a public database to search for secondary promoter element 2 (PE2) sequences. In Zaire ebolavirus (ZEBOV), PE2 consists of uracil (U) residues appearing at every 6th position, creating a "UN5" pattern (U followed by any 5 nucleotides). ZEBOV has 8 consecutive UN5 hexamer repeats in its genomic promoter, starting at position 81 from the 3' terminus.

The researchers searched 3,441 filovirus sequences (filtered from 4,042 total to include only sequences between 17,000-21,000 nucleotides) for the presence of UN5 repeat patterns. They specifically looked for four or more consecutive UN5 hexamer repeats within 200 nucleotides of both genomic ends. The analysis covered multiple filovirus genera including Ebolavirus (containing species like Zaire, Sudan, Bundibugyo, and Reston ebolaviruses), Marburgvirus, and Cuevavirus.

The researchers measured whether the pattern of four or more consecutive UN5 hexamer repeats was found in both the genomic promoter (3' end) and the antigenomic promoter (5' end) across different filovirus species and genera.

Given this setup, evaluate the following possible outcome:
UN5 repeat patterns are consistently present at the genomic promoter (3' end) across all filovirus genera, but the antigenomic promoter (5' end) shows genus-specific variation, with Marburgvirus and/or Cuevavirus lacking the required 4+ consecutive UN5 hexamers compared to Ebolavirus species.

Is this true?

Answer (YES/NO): NO